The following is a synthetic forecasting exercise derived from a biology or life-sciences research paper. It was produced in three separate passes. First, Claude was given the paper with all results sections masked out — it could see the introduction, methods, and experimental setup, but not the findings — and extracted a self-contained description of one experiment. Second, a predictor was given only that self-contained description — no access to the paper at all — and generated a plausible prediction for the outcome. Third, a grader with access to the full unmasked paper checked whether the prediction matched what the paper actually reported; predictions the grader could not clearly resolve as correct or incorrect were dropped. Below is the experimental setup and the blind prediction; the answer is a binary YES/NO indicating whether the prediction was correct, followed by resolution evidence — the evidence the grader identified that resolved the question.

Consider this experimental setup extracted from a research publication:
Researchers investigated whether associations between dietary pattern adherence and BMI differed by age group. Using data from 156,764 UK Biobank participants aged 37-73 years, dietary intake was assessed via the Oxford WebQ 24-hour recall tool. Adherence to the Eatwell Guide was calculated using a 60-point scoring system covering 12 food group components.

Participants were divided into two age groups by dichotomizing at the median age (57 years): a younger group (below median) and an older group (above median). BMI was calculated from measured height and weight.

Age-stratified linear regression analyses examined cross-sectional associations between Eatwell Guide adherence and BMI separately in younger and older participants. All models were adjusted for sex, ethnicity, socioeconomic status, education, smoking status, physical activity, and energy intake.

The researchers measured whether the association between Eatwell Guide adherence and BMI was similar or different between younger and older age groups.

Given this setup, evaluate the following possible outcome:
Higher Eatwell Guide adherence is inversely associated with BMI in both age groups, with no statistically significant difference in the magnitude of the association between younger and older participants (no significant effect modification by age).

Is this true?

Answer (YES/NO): NO